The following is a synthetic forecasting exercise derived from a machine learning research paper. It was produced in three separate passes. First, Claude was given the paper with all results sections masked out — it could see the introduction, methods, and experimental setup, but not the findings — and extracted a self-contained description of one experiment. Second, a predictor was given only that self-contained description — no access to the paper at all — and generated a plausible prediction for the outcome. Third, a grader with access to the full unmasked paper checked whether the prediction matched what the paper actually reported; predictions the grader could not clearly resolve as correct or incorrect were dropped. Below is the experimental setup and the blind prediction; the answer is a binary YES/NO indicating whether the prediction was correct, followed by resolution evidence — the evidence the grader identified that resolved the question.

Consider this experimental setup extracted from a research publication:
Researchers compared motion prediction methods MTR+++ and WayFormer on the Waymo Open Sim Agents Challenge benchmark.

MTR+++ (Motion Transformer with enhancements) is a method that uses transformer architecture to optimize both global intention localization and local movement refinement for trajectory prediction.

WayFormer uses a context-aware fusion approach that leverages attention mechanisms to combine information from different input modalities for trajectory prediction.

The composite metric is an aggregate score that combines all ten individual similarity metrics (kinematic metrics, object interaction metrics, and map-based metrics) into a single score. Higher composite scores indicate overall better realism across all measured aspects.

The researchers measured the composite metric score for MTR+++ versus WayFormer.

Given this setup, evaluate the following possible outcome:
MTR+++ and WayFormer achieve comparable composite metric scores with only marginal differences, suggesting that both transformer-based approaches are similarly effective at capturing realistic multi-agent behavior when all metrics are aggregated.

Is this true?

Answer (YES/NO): YES